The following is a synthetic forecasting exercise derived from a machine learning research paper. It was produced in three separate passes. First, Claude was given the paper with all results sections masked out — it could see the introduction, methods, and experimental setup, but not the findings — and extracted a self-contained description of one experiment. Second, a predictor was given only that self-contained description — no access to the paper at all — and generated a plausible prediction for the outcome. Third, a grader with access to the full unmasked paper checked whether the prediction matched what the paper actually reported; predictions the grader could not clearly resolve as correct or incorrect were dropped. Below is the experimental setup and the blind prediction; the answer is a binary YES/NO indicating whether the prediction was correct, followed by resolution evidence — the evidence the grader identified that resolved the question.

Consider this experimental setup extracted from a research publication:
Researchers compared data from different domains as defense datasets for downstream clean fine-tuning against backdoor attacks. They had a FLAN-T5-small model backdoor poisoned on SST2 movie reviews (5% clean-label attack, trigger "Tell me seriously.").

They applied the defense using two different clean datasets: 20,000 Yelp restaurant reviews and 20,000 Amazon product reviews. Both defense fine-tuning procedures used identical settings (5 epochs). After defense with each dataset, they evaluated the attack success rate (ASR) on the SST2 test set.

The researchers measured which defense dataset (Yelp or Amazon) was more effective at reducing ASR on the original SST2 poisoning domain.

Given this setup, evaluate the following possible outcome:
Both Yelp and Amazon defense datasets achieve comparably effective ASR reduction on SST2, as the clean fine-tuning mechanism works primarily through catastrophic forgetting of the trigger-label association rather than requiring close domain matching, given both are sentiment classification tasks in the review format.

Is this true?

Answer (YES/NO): NO